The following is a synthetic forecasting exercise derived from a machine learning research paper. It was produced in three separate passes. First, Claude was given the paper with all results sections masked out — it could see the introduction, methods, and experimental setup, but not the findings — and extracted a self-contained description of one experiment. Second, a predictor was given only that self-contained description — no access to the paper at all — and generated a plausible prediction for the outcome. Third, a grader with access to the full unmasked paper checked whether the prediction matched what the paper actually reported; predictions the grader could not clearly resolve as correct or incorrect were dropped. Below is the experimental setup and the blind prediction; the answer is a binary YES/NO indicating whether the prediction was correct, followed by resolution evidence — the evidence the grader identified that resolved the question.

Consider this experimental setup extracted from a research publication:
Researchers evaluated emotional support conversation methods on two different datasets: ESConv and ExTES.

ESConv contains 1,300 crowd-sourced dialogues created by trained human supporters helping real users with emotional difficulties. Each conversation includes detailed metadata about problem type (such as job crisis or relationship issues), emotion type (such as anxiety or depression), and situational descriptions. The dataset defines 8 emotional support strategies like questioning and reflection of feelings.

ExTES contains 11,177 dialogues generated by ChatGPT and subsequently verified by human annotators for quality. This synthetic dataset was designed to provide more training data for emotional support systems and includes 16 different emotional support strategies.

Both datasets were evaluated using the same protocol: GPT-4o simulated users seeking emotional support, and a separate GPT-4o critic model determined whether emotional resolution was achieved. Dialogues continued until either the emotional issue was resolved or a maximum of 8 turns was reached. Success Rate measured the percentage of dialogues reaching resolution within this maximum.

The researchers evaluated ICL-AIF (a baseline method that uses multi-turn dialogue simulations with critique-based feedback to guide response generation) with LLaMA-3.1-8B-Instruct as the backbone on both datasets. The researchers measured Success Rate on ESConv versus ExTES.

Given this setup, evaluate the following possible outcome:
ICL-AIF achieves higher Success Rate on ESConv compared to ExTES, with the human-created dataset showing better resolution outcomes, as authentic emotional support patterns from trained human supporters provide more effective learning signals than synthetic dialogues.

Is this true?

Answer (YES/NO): NO